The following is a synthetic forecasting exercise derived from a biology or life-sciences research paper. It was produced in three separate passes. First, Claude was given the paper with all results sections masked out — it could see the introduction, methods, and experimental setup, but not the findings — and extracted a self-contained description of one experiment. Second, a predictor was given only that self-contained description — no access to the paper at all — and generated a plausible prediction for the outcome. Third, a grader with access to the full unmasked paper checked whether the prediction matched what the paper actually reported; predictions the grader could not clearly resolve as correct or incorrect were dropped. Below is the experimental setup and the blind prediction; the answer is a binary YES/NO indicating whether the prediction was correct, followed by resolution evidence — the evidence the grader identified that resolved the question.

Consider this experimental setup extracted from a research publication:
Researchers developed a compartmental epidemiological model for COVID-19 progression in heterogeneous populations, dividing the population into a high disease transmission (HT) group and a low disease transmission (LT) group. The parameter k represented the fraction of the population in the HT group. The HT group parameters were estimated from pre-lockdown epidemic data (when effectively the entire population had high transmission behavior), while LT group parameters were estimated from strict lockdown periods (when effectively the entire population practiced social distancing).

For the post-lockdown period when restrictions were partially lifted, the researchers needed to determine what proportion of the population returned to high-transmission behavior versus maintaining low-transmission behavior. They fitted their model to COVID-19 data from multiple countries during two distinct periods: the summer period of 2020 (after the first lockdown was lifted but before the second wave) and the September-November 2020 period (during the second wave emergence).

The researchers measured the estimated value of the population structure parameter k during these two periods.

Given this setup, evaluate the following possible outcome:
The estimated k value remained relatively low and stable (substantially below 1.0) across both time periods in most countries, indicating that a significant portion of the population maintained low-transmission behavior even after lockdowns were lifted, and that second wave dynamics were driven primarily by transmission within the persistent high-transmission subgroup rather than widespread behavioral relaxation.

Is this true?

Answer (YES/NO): NO